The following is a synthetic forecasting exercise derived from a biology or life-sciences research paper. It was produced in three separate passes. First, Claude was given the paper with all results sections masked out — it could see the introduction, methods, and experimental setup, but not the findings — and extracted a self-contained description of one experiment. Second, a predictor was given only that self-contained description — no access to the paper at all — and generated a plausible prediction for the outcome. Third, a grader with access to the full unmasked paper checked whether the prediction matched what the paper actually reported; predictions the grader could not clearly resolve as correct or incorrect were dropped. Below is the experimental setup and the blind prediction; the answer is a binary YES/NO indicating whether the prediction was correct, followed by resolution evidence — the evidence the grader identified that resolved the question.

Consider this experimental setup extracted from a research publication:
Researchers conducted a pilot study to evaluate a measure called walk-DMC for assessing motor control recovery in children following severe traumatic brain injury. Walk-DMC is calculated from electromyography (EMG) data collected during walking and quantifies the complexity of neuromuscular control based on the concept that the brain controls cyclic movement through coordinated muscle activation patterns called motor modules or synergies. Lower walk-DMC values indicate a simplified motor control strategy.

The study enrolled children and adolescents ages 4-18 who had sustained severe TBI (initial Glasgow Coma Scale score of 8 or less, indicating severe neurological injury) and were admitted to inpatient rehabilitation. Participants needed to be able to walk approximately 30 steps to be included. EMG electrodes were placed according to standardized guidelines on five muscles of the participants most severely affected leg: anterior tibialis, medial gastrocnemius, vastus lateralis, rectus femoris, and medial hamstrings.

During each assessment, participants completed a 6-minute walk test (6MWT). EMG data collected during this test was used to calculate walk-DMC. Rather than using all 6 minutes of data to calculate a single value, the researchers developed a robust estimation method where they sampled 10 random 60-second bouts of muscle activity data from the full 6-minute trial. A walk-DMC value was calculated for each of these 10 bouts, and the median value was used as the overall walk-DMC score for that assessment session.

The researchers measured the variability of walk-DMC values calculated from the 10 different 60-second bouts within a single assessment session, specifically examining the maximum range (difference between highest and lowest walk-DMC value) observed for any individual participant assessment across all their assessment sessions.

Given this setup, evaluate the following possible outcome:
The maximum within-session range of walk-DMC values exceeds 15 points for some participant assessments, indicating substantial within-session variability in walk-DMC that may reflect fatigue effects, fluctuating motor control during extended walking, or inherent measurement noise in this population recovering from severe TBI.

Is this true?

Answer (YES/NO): NO